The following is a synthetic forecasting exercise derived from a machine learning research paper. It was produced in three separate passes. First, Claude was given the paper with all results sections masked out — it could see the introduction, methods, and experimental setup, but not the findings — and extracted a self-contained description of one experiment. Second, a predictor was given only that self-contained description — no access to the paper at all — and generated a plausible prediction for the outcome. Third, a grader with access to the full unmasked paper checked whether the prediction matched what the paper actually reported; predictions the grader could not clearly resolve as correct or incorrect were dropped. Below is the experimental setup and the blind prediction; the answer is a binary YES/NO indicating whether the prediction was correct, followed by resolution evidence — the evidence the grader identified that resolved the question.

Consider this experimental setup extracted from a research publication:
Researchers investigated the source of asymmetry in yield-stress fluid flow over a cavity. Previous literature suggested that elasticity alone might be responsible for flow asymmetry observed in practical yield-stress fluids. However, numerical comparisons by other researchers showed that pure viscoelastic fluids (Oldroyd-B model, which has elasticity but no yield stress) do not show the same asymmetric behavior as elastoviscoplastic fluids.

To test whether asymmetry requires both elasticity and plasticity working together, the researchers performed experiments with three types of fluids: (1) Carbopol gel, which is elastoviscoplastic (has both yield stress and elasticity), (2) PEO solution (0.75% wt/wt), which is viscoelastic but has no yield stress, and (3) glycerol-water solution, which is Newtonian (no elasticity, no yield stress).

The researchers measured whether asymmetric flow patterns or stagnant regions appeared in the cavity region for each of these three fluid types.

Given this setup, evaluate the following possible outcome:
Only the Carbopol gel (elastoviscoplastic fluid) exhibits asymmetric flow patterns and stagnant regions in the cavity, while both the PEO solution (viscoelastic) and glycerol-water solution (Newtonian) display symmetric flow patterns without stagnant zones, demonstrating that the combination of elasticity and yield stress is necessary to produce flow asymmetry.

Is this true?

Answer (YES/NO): YES